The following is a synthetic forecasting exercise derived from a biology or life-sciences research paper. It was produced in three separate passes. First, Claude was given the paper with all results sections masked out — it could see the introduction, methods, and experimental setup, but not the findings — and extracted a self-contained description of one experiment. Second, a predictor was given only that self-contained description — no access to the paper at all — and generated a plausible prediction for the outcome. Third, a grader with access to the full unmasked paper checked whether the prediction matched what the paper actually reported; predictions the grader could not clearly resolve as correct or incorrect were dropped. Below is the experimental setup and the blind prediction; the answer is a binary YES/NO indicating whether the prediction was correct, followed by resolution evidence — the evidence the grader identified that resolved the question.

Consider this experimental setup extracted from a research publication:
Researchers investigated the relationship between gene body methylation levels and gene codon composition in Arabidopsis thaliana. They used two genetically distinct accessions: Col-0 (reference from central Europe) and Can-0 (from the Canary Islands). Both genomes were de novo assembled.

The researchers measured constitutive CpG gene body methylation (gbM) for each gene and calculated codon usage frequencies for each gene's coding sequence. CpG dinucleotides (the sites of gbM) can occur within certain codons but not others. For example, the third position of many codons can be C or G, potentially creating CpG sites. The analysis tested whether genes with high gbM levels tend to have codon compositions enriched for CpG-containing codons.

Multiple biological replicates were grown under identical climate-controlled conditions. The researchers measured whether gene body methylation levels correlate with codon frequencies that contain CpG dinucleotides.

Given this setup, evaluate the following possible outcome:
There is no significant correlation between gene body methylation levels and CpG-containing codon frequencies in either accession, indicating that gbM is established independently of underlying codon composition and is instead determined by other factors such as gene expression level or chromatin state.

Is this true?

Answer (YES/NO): NO